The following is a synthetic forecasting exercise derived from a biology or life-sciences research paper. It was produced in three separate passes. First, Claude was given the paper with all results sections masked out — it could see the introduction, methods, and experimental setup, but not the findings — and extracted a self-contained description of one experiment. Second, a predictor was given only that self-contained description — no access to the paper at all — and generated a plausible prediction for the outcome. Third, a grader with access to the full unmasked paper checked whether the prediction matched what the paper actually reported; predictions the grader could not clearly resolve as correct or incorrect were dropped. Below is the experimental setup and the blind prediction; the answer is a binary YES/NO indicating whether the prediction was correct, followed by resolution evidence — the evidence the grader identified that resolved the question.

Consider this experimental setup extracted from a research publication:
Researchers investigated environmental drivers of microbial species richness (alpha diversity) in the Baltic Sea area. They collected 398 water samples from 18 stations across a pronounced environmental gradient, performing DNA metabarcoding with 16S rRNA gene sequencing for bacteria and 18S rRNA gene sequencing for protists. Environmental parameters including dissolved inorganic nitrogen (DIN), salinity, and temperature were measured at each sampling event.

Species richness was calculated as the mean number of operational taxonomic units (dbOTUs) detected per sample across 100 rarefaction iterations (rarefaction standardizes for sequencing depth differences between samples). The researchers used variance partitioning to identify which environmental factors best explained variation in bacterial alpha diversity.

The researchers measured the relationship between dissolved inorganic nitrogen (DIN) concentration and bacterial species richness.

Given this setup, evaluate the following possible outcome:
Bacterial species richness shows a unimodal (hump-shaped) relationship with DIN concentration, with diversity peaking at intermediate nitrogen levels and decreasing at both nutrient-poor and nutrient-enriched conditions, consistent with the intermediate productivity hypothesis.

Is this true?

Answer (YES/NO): NO